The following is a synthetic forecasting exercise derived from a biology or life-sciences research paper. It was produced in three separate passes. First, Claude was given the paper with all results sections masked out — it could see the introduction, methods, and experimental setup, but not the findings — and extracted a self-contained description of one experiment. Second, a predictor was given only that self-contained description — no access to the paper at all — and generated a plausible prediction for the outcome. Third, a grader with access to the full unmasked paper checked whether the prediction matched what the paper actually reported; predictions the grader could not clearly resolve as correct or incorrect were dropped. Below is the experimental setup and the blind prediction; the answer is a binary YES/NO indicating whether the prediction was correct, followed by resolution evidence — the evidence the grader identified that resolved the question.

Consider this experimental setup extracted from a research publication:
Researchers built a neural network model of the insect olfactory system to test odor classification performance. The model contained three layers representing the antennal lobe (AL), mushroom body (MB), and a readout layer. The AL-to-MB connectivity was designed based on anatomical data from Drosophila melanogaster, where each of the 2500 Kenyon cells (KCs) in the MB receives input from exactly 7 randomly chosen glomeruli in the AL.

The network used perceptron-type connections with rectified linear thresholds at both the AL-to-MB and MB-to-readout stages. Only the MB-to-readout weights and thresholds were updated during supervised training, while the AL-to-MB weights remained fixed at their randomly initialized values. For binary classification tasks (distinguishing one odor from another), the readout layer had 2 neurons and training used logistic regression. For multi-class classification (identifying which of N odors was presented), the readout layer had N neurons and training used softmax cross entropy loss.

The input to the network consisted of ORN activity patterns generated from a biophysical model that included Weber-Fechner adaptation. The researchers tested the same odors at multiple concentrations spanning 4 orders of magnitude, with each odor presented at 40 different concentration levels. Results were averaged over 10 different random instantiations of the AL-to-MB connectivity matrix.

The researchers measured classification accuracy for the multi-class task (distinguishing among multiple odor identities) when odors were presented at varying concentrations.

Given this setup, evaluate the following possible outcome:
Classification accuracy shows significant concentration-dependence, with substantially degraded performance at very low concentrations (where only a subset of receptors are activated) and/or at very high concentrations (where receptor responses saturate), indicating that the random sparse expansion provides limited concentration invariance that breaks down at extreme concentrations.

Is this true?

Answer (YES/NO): NO